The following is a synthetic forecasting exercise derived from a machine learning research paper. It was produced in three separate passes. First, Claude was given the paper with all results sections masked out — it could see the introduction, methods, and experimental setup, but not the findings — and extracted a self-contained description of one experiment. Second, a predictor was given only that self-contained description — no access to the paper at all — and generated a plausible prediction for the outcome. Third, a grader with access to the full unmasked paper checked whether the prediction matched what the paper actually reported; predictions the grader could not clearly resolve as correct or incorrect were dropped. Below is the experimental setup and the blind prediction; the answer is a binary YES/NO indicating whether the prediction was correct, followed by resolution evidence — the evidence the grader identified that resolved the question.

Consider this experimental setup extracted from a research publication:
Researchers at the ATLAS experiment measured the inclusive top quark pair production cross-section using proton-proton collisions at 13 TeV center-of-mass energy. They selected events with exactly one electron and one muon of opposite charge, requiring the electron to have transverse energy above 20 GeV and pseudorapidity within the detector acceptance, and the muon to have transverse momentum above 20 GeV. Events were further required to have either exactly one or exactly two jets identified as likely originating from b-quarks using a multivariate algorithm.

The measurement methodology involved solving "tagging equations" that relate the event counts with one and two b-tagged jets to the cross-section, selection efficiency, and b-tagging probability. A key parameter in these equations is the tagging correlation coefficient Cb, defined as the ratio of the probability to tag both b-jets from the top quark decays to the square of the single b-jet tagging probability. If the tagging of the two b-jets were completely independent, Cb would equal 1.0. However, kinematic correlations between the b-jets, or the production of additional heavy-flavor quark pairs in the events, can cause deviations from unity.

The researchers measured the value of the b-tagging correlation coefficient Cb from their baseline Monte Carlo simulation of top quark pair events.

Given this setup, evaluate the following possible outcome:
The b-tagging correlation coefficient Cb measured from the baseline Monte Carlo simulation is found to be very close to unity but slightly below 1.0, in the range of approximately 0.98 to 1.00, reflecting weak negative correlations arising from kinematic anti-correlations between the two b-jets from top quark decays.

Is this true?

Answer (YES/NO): NO